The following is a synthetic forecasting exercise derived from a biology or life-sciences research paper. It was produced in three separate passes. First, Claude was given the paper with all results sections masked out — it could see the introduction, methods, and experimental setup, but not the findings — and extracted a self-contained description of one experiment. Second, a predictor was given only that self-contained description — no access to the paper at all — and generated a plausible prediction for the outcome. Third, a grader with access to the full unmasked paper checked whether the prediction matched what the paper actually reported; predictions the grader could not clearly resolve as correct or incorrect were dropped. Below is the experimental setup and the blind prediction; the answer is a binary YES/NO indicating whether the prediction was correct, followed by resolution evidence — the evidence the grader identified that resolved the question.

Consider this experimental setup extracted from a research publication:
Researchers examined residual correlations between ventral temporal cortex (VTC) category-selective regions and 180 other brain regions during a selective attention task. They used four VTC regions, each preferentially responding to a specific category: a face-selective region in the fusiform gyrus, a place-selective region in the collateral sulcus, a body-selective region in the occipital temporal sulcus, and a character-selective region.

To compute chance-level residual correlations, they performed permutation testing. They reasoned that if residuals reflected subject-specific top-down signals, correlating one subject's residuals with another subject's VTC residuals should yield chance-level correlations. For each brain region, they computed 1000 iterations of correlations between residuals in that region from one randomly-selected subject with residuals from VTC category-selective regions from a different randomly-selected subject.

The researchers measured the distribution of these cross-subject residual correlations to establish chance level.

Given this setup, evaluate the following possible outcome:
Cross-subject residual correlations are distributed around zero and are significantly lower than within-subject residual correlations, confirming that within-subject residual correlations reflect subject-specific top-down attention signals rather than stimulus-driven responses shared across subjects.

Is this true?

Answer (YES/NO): YES